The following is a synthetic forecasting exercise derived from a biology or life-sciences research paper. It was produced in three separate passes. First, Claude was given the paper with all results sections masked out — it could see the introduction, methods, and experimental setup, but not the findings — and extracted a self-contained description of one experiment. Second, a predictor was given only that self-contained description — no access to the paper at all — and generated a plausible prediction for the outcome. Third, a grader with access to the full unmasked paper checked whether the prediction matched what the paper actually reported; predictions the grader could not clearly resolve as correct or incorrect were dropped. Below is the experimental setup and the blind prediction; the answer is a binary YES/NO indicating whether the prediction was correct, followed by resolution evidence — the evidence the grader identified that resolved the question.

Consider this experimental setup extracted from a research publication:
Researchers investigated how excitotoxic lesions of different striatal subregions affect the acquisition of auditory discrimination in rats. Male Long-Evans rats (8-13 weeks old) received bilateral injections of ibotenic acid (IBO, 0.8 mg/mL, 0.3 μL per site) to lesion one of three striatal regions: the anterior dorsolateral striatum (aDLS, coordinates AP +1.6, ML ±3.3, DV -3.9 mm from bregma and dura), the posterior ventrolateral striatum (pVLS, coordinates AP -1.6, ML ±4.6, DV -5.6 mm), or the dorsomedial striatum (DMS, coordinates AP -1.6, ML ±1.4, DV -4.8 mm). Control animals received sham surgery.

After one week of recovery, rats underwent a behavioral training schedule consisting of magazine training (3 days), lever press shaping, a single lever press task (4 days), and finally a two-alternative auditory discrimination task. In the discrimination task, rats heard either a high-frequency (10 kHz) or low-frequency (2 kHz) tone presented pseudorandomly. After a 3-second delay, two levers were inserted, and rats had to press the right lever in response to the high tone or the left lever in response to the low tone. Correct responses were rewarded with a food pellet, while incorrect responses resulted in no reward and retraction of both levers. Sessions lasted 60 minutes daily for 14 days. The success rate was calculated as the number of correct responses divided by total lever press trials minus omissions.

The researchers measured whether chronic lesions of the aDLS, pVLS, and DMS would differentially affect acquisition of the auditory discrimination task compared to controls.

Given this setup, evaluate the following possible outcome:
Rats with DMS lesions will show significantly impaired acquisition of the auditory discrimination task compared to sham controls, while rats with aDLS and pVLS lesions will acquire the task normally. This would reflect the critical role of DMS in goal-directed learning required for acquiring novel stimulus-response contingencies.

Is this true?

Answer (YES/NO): NO